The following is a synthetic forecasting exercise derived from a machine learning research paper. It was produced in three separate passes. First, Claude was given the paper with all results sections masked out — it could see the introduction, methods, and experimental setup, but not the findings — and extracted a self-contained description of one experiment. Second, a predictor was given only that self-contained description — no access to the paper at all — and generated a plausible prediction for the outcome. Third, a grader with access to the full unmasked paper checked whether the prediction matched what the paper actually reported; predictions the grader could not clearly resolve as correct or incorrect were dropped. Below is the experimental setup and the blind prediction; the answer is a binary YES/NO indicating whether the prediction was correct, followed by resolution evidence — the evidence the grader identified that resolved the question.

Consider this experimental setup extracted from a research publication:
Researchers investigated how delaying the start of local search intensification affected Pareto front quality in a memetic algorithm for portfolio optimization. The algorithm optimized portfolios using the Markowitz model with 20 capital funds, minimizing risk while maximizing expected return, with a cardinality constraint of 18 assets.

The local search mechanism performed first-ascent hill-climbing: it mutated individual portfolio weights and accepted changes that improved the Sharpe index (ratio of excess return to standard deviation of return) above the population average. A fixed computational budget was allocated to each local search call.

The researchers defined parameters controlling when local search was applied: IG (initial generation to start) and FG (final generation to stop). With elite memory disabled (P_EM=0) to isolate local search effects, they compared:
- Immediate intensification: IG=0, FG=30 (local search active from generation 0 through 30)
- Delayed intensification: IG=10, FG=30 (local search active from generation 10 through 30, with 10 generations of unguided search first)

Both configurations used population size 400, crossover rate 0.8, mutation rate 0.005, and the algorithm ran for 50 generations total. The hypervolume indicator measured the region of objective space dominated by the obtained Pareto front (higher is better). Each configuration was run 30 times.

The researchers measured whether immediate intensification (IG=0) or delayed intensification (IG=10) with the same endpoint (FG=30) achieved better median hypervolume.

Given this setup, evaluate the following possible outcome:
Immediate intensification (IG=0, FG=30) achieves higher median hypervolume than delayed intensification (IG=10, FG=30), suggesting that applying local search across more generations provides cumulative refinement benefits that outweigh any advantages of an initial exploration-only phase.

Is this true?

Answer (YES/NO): YES